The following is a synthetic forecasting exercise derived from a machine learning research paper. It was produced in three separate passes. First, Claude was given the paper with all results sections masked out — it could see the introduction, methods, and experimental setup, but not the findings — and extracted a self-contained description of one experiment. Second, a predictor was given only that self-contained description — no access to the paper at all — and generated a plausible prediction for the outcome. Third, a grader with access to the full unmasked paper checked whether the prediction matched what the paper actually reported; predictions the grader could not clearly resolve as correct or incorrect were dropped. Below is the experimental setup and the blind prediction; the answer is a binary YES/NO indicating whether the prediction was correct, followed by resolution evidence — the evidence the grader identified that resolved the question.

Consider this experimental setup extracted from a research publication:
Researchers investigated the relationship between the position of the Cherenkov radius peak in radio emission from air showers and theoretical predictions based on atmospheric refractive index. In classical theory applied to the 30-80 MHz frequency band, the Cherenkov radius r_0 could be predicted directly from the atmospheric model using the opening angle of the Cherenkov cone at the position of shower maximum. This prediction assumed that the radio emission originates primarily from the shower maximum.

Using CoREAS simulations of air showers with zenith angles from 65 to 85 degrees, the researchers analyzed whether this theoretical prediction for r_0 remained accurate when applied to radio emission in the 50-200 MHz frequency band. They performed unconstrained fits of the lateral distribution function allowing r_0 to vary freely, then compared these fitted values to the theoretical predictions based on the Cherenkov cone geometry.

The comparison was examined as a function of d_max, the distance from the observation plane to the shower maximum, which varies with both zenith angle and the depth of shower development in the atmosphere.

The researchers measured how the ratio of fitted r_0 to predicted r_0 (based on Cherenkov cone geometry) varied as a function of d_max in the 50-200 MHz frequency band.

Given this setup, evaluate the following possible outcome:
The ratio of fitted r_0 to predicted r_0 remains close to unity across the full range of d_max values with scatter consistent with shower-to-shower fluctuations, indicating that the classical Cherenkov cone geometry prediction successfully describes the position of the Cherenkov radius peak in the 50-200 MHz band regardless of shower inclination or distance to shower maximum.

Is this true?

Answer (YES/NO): NO